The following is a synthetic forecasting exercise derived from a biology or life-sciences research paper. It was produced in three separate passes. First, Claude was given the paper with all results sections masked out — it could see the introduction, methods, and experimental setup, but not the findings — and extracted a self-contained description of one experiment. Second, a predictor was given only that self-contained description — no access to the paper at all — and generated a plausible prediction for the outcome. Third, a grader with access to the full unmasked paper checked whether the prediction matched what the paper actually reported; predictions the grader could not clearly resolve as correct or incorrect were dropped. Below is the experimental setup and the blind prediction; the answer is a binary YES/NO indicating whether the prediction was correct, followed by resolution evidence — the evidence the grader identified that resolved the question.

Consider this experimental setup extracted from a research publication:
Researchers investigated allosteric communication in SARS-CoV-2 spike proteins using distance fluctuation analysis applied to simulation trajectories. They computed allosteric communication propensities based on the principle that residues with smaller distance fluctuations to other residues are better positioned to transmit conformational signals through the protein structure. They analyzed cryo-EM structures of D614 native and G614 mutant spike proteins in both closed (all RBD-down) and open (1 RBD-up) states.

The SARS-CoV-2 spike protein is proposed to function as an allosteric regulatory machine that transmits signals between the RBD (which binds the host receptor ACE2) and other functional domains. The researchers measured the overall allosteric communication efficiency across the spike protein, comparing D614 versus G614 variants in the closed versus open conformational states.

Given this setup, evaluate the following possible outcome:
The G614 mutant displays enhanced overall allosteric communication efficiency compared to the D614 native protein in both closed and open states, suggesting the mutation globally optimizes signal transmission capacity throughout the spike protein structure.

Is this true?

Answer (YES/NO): NO